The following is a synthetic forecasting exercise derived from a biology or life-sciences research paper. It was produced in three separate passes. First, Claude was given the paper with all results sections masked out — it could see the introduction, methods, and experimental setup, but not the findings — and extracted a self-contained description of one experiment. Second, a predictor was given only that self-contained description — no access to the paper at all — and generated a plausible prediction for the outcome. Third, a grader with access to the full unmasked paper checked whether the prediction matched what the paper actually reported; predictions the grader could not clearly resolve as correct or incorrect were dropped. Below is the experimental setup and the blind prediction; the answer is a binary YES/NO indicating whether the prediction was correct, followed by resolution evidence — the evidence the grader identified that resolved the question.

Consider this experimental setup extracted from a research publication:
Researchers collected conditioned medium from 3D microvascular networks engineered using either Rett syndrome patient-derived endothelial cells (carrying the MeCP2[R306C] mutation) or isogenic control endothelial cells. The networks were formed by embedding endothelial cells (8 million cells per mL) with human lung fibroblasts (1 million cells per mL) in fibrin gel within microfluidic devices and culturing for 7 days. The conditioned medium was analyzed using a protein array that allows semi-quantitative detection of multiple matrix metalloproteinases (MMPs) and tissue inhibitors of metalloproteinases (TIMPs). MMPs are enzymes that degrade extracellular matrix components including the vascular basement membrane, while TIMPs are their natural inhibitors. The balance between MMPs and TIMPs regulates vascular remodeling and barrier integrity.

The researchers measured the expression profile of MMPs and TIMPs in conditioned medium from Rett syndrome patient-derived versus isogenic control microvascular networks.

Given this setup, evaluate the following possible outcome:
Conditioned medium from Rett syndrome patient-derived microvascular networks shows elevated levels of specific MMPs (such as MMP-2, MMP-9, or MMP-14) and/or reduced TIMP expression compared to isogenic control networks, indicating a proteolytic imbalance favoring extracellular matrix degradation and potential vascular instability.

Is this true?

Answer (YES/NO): NO